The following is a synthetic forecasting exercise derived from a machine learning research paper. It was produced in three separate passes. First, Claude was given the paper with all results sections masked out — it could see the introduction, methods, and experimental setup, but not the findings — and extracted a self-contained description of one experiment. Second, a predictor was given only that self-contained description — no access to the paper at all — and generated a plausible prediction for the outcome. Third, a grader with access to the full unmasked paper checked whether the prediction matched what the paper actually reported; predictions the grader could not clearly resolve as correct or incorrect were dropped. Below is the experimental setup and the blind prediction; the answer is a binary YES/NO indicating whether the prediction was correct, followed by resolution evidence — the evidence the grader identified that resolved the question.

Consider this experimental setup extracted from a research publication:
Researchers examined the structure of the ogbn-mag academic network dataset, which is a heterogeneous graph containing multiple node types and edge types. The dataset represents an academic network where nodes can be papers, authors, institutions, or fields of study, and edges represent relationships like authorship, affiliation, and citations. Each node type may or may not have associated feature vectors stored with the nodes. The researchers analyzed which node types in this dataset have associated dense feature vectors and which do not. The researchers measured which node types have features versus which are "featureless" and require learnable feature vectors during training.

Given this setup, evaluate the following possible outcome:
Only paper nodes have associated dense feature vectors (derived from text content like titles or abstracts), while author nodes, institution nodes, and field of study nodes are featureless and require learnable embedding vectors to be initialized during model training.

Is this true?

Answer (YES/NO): YES